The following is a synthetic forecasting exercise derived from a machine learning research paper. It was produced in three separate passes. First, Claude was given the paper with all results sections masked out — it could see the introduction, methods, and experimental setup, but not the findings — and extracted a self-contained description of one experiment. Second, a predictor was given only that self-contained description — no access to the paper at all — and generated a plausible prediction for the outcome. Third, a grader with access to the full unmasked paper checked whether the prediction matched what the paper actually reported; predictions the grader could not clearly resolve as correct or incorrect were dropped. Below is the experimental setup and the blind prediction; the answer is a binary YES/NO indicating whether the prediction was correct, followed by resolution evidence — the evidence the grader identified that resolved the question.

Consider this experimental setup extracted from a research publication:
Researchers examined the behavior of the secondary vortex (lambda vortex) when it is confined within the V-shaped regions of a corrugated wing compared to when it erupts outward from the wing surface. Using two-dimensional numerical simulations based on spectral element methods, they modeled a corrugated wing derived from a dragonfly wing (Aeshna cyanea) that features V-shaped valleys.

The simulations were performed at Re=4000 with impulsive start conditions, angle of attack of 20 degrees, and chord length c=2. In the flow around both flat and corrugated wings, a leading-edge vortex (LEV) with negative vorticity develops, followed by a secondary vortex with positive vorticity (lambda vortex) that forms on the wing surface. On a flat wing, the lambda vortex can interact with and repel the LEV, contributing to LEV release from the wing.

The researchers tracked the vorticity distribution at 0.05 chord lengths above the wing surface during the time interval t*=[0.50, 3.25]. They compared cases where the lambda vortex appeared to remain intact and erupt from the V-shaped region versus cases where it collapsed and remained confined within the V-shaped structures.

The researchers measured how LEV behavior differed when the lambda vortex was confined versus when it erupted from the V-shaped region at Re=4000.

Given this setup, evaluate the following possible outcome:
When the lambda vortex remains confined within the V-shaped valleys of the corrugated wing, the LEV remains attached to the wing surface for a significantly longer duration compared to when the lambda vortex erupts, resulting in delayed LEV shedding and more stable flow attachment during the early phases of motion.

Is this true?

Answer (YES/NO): NO